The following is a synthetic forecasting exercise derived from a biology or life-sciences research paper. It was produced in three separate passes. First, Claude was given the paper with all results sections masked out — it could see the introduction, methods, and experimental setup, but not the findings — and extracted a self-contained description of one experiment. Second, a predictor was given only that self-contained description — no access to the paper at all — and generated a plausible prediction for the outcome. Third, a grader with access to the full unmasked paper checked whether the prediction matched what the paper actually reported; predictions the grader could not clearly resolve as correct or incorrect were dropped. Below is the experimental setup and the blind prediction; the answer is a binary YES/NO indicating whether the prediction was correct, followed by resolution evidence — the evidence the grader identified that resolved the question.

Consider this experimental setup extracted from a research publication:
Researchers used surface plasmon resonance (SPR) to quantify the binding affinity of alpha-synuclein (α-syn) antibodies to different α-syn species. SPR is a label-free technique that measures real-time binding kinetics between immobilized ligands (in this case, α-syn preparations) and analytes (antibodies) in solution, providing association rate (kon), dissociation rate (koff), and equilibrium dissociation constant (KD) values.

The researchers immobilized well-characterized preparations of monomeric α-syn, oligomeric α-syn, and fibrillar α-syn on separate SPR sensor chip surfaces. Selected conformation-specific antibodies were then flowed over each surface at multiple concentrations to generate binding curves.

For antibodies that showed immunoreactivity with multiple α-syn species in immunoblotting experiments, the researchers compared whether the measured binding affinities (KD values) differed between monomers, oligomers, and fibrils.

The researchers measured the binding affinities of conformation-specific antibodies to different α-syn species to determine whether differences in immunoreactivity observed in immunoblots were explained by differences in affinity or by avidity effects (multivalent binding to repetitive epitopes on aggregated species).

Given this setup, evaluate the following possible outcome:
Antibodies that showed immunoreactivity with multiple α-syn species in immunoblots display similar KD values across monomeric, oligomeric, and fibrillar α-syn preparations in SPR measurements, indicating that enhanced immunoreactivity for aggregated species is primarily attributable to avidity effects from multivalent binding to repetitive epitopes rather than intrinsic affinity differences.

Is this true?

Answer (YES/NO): NO